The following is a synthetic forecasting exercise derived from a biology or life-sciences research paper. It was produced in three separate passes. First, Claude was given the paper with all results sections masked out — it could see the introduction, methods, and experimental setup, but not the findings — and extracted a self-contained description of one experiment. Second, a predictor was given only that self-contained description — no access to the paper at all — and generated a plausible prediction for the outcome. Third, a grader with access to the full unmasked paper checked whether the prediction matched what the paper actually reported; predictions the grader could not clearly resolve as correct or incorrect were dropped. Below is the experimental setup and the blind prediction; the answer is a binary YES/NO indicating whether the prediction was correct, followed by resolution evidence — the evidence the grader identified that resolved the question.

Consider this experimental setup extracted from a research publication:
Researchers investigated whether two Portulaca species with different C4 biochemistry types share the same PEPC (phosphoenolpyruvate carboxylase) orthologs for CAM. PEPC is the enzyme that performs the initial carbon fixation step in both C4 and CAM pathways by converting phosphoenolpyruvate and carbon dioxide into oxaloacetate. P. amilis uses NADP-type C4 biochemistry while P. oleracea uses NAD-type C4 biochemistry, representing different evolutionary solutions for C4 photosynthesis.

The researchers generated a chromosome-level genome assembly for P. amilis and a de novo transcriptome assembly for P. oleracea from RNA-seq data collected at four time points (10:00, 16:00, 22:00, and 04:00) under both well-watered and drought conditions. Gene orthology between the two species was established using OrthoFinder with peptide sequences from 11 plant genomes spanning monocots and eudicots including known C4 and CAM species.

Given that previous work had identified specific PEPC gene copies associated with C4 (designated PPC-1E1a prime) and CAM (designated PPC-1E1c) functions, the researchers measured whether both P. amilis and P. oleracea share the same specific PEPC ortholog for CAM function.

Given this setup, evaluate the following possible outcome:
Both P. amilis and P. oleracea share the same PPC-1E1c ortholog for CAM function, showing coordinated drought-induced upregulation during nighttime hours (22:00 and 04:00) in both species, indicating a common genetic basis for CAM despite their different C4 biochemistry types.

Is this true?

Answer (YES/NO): YES